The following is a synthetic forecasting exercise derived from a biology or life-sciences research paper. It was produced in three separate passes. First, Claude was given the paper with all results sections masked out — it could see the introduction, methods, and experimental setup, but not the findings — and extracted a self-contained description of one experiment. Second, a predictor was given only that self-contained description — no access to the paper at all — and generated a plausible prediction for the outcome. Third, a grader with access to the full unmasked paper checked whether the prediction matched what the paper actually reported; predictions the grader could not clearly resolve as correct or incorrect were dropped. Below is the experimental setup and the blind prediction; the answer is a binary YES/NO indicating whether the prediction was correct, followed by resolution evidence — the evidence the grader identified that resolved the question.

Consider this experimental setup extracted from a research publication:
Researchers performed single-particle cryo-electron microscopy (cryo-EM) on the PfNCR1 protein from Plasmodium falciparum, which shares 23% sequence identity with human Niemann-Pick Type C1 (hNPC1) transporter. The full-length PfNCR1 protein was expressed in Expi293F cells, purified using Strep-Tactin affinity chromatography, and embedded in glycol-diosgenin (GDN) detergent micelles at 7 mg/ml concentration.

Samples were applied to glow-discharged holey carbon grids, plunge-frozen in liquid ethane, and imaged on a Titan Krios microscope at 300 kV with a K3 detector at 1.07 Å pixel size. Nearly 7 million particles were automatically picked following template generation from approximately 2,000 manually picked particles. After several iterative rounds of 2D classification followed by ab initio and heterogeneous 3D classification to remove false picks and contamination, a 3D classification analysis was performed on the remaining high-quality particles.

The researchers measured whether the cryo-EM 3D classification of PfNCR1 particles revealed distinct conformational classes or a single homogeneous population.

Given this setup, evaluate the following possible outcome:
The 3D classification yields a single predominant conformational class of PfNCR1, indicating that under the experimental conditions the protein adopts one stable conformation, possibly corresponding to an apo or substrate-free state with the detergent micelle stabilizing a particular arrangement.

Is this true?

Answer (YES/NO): NO